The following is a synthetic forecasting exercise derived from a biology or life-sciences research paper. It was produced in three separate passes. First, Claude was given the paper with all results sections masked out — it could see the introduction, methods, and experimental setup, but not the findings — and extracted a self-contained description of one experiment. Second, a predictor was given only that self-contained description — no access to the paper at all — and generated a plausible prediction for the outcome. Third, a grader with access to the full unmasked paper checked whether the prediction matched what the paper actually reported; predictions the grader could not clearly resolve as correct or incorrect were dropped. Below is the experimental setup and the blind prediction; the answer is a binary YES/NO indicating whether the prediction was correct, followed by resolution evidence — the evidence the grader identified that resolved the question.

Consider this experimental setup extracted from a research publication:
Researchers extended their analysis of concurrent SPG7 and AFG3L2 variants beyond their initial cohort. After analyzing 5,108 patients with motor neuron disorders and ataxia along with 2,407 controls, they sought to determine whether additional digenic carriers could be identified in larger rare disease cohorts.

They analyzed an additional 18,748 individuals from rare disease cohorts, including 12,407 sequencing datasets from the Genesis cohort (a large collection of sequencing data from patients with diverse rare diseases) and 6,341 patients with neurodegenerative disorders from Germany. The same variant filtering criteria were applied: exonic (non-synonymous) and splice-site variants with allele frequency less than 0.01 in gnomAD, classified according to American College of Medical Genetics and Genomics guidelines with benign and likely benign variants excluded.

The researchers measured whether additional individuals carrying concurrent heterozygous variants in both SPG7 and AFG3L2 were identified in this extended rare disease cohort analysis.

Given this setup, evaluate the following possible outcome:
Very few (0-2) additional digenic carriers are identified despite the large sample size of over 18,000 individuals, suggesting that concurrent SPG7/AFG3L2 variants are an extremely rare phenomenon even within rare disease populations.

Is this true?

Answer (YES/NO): NO